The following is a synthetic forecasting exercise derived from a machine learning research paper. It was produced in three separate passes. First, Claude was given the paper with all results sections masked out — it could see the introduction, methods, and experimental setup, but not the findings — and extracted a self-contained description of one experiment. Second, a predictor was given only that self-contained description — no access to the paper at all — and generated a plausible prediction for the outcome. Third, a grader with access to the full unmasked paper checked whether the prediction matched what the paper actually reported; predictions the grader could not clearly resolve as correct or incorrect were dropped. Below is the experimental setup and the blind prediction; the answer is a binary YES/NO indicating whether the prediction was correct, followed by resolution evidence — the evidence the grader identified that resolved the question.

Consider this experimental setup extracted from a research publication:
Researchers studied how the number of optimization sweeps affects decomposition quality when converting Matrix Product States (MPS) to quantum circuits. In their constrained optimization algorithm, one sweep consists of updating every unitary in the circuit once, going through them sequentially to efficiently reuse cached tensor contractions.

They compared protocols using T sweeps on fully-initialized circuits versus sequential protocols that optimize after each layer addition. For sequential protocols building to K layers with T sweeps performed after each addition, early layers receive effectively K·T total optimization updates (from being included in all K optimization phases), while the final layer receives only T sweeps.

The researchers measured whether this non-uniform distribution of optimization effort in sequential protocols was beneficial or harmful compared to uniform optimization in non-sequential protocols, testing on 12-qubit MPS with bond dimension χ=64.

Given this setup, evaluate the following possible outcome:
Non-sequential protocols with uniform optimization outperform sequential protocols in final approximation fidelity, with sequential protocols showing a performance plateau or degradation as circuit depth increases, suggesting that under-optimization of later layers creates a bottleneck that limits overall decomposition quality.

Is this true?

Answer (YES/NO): NO